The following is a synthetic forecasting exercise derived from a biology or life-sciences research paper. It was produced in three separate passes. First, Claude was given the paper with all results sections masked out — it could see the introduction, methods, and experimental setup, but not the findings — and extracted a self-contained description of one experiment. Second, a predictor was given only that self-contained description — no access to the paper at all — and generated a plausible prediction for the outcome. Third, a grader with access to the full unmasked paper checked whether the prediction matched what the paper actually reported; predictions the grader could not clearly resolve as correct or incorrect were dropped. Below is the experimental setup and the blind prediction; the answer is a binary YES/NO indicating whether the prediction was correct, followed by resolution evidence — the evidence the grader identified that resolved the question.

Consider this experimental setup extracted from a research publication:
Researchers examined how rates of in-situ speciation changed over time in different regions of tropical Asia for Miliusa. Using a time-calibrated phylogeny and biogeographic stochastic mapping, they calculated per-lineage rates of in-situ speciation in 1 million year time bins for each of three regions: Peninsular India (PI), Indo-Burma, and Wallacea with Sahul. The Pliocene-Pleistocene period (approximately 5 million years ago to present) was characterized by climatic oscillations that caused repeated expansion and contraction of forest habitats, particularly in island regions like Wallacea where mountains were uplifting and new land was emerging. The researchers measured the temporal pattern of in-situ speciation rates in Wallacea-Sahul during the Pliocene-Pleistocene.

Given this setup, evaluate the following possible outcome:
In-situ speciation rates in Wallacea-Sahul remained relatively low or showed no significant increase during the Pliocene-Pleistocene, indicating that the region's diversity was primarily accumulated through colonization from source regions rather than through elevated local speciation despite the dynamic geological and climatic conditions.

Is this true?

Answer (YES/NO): NO